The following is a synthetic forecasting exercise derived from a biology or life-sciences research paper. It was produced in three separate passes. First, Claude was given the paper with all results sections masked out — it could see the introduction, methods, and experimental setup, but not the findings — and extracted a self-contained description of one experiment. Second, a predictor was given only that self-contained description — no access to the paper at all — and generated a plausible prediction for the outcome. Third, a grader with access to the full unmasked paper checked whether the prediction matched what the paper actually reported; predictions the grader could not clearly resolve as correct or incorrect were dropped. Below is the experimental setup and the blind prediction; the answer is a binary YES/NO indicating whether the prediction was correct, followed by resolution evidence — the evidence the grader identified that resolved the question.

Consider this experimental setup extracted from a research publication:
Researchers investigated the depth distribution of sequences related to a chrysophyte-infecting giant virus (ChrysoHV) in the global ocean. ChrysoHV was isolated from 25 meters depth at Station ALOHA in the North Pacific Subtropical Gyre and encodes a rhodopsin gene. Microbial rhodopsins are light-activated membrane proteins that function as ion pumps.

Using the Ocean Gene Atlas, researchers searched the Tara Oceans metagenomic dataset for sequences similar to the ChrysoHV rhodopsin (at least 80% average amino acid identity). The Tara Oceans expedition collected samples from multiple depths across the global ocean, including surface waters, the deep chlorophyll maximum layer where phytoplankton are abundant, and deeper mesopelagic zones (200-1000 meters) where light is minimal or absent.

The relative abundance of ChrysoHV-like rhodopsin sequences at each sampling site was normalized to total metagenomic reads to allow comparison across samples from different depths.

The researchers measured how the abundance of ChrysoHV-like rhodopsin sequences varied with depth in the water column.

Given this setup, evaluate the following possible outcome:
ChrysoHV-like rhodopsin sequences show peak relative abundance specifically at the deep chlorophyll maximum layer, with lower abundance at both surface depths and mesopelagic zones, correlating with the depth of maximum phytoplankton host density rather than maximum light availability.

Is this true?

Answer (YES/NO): NO